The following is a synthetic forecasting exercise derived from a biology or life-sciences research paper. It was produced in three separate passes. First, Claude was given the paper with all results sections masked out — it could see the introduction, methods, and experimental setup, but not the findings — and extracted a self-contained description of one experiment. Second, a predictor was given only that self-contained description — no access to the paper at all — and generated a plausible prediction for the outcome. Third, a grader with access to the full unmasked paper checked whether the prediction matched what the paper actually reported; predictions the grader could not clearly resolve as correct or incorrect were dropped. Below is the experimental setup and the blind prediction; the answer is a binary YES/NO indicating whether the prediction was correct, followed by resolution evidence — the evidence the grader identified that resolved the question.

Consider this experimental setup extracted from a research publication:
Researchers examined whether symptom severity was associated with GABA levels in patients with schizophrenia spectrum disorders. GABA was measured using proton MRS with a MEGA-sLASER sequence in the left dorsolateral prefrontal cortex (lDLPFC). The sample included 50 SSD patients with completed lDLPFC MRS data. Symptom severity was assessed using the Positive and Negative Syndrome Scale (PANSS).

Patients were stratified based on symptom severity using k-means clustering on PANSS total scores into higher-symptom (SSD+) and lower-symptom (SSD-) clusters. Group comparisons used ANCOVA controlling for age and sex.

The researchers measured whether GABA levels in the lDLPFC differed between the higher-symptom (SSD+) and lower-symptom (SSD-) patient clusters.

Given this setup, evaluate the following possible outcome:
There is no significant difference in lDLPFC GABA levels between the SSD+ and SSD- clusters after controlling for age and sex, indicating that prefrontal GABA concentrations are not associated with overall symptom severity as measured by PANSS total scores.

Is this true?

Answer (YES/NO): YES